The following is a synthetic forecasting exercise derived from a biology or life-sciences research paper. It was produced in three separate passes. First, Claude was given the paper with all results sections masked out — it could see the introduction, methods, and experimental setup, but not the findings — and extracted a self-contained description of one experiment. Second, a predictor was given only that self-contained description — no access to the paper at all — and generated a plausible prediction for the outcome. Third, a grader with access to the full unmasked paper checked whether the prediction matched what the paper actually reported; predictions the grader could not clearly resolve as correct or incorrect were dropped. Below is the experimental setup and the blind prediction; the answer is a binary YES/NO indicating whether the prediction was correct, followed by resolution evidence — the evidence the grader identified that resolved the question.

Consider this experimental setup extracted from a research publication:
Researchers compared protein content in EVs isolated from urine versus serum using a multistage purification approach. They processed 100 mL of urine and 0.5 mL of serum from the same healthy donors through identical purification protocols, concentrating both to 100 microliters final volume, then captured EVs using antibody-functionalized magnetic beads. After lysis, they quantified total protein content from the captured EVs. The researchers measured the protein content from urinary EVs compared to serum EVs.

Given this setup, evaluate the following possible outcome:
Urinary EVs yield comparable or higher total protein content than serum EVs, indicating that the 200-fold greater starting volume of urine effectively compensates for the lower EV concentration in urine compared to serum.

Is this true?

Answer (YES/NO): NO